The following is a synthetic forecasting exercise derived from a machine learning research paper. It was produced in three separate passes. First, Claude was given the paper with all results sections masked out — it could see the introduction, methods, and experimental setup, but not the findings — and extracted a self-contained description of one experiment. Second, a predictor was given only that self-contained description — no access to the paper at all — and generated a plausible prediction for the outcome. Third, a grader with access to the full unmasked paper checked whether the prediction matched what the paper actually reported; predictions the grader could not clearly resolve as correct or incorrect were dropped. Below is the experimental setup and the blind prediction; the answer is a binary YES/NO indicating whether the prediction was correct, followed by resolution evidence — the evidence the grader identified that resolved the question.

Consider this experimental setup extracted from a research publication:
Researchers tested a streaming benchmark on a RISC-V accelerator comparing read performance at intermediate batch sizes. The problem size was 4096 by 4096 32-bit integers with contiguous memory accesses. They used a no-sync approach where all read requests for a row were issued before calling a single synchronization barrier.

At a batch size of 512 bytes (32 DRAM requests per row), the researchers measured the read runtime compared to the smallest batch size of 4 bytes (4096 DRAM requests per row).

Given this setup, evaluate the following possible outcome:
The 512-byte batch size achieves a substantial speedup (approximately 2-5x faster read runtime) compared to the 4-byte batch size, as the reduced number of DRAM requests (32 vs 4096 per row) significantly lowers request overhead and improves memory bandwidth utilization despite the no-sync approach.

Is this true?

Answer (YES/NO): NO